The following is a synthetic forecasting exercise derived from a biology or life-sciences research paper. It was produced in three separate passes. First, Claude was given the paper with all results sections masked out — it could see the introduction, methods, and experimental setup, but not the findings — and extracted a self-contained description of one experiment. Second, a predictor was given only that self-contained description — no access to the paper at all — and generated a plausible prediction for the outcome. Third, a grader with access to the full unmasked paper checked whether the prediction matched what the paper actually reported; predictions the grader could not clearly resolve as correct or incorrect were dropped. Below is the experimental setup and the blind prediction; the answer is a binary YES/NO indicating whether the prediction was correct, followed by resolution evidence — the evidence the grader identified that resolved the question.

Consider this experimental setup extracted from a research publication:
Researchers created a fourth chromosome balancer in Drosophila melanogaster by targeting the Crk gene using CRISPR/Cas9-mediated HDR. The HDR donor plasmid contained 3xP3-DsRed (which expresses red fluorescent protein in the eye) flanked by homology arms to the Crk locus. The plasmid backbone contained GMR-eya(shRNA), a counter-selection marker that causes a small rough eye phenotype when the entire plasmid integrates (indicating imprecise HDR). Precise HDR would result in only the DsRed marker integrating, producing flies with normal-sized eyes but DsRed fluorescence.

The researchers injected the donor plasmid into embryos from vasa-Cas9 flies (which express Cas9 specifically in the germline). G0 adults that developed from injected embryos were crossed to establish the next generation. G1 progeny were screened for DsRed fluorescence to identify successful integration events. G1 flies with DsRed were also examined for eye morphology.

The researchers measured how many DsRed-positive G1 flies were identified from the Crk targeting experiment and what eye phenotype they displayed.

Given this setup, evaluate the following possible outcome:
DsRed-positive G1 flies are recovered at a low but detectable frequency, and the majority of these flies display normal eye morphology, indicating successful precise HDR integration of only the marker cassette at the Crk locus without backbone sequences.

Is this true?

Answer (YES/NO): YES